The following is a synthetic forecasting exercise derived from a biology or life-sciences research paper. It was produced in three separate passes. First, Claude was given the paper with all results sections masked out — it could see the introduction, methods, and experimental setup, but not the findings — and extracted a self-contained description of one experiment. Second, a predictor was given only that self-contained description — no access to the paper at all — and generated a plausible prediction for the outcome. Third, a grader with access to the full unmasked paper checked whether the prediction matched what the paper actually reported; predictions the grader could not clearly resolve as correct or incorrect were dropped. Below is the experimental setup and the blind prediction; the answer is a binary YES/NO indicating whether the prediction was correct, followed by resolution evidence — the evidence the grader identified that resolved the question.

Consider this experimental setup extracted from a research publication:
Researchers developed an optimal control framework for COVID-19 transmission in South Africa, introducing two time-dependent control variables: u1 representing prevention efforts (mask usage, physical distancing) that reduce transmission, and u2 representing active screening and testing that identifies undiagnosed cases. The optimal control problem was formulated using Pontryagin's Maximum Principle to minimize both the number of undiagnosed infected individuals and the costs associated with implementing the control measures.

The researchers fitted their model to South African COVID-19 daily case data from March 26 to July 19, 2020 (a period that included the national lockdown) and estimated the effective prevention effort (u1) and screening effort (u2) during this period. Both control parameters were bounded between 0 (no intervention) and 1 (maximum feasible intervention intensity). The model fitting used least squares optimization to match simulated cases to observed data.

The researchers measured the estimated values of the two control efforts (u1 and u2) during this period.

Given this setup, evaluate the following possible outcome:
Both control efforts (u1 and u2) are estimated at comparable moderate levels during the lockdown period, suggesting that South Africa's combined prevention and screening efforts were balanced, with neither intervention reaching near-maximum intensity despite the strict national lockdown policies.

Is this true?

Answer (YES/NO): NO